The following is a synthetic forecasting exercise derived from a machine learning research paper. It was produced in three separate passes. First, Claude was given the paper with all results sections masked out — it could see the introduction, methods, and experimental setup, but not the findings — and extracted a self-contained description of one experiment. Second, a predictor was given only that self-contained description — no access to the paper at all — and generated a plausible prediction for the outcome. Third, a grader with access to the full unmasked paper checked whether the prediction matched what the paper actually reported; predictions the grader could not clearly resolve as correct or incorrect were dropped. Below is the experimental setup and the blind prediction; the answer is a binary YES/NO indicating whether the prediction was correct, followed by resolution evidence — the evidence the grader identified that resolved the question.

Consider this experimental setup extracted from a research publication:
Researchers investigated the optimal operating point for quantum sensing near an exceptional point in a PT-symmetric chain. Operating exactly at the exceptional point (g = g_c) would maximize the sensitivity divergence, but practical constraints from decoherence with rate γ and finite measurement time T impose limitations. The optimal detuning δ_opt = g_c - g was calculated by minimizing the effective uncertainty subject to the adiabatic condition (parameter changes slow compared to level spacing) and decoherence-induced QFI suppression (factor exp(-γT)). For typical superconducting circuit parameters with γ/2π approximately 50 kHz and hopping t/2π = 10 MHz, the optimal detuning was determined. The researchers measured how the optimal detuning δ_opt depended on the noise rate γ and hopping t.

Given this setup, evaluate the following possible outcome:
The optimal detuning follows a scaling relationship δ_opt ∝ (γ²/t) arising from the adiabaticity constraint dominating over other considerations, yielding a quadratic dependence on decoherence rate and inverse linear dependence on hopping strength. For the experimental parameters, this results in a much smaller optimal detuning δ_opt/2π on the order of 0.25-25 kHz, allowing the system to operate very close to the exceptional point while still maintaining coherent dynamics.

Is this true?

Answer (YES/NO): NO